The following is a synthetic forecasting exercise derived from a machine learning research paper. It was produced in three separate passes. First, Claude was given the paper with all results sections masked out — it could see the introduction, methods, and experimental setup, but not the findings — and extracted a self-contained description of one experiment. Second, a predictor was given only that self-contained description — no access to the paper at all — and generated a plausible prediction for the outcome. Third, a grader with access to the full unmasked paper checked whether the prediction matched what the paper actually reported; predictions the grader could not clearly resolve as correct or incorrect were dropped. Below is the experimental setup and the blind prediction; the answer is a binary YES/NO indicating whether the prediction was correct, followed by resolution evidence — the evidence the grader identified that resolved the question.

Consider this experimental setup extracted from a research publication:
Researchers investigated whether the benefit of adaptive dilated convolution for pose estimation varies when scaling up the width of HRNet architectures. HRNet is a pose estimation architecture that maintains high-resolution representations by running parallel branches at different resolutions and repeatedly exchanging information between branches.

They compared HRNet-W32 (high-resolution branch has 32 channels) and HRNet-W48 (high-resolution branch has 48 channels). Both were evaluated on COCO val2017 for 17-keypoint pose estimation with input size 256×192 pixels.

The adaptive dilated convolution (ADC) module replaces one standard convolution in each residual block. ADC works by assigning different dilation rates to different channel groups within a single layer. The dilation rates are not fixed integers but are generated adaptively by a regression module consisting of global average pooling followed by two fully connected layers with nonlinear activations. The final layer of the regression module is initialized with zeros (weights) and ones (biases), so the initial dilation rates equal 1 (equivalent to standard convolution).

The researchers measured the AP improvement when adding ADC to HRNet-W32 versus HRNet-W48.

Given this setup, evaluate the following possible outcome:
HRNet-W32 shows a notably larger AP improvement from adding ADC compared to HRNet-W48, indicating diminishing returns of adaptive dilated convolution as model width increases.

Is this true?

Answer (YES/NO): YES